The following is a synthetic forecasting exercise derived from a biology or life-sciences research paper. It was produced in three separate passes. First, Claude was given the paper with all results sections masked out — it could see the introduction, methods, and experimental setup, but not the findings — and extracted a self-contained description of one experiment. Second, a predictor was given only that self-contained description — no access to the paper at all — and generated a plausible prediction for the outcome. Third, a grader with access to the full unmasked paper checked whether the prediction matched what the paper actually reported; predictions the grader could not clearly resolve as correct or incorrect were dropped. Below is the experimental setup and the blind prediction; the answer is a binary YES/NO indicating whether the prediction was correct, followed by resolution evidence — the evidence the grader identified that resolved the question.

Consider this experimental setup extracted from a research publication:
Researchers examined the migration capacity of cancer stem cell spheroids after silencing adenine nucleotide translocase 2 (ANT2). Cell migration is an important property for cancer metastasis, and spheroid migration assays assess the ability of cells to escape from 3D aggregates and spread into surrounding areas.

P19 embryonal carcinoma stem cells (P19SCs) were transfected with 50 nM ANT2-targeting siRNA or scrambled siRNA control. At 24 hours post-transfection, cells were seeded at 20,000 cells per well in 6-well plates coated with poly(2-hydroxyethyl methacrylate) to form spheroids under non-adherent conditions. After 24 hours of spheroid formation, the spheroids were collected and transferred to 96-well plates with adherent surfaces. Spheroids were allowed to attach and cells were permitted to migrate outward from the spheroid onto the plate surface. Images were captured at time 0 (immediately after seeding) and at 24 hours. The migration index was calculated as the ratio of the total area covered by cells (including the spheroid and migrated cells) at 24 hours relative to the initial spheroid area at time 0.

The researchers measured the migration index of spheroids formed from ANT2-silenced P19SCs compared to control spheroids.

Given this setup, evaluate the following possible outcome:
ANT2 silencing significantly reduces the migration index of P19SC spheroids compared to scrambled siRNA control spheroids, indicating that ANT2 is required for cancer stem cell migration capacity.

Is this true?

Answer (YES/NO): YES